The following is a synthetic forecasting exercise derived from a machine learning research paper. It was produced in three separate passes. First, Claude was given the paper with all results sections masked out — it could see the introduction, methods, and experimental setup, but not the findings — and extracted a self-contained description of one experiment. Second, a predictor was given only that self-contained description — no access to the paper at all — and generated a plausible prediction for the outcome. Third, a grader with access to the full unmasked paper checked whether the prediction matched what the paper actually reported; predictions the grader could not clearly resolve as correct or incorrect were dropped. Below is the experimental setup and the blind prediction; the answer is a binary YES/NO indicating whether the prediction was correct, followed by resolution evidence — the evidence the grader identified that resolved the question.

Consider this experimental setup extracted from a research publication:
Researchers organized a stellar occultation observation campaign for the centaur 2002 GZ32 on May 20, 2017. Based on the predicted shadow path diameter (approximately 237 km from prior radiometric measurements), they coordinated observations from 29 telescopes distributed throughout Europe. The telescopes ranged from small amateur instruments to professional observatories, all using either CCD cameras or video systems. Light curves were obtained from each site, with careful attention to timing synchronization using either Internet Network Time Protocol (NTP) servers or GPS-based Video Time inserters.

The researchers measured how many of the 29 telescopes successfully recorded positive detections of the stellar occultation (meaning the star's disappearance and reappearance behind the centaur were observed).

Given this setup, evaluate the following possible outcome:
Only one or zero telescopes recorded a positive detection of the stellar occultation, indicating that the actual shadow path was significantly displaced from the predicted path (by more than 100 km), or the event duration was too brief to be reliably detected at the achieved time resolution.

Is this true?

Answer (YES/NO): NO